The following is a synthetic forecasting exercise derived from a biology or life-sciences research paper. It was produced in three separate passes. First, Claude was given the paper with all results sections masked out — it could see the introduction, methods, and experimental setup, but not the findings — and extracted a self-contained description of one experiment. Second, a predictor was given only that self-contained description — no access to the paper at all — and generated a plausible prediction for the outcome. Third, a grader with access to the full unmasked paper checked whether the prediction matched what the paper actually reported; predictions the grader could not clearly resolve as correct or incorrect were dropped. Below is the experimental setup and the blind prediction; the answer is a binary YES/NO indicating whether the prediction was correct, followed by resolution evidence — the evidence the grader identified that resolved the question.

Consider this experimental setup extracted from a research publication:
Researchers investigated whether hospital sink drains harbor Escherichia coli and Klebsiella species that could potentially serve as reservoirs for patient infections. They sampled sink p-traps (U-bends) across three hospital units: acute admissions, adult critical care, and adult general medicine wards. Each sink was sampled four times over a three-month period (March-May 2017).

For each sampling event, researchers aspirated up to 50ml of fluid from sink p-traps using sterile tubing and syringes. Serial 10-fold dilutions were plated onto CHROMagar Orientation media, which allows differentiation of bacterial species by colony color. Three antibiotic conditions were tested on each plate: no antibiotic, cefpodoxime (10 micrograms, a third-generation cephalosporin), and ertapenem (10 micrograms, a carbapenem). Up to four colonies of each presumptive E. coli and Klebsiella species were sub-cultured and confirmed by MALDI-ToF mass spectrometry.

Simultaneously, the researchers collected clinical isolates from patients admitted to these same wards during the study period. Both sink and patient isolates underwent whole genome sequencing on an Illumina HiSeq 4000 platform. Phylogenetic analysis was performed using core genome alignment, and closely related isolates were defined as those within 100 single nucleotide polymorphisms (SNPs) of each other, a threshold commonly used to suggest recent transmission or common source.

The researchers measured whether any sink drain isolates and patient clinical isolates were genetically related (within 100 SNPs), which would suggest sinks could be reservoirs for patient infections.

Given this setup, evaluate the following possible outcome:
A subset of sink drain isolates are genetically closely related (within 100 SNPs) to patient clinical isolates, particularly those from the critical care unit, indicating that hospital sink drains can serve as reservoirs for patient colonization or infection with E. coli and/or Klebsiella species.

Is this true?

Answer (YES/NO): NO